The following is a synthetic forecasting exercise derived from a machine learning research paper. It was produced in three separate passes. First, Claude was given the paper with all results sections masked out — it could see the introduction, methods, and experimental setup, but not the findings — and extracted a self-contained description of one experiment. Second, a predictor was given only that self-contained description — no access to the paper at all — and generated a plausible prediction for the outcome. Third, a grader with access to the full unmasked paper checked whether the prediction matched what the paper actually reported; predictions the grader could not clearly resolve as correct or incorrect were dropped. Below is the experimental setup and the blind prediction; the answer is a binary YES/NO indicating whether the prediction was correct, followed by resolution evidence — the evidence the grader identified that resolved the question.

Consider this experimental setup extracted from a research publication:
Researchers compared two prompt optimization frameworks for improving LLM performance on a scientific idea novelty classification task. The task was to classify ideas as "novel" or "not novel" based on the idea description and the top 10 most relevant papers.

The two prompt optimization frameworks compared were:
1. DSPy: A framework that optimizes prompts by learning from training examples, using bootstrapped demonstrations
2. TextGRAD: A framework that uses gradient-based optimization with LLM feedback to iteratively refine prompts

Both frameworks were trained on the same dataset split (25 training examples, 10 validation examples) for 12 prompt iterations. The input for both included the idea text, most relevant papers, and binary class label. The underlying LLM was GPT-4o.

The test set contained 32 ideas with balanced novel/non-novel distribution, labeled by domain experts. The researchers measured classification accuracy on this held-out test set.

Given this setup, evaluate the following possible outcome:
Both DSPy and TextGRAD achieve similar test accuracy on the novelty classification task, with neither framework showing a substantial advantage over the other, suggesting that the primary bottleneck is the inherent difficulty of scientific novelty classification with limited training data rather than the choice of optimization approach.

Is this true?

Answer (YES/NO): NO